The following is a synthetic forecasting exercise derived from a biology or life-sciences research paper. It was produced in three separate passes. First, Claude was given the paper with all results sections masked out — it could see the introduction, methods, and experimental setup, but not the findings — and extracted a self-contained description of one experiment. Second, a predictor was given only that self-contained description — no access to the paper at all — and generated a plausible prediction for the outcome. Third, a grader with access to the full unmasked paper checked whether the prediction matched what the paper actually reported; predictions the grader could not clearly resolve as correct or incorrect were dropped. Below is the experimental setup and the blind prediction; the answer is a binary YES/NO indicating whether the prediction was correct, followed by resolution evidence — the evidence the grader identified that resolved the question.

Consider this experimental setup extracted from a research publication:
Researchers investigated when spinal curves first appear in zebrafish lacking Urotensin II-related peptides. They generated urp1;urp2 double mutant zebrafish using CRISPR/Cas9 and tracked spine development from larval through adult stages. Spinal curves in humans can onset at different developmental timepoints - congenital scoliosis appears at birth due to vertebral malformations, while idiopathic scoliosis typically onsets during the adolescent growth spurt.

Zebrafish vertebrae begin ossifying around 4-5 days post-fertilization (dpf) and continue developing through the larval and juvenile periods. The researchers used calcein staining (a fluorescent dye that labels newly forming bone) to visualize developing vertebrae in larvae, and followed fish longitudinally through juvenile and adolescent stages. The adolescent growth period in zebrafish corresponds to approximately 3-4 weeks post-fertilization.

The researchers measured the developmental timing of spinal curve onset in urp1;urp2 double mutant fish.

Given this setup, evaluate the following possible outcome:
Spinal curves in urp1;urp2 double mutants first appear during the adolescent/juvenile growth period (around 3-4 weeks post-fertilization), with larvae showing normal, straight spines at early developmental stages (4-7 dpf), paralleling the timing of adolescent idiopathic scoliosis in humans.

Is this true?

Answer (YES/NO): NO